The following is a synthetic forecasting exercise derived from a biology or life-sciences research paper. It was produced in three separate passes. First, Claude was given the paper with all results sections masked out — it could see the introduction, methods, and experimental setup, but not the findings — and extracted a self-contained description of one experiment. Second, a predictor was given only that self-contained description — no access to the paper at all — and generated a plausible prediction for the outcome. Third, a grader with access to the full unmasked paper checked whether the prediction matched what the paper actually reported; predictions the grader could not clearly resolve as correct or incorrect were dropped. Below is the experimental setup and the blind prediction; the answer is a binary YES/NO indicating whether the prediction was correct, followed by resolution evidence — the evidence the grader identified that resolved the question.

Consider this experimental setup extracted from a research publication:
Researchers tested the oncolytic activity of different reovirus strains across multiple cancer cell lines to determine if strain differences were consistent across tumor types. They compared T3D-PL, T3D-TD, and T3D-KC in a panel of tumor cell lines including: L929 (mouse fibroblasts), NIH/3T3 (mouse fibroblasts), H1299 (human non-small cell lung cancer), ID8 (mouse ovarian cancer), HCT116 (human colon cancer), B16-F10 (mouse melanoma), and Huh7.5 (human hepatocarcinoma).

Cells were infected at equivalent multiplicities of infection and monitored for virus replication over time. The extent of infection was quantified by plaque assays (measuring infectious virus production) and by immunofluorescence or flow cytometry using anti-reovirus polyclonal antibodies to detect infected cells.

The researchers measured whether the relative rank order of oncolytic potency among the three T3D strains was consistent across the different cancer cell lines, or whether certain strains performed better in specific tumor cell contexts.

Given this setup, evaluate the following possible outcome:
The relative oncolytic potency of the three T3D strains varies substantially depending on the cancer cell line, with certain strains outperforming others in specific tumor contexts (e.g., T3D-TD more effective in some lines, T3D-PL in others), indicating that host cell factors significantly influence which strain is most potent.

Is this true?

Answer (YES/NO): NO